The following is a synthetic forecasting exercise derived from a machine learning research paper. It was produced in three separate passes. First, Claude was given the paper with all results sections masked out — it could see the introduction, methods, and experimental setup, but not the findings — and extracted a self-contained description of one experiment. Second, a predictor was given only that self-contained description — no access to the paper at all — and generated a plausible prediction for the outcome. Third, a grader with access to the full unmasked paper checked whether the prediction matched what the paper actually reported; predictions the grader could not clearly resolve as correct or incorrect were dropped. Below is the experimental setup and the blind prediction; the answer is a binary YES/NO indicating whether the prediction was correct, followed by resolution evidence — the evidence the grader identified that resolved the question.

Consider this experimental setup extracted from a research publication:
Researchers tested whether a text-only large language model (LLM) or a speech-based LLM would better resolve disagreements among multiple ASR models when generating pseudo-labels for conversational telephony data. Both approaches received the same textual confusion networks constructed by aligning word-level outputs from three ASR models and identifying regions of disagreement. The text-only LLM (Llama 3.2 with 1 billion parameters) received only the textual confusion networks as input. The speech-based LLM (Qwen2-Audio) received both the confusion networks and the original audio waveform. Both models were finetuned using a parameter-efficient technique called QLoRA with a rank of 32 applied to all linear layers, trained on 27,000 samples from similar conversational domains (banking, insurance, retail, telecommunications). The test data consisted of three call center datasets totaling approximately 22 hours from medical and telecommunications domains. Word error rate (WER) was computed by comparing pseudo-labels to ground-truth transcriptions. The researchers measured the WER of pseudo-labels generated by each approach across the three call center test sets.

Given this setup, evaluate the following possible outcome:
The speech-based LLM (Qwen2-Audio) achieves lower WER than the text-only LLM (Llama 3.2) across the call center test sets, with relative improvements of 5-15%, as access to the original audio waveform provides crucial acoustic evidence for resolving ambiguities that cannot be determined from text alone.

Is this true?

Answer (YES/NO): NO